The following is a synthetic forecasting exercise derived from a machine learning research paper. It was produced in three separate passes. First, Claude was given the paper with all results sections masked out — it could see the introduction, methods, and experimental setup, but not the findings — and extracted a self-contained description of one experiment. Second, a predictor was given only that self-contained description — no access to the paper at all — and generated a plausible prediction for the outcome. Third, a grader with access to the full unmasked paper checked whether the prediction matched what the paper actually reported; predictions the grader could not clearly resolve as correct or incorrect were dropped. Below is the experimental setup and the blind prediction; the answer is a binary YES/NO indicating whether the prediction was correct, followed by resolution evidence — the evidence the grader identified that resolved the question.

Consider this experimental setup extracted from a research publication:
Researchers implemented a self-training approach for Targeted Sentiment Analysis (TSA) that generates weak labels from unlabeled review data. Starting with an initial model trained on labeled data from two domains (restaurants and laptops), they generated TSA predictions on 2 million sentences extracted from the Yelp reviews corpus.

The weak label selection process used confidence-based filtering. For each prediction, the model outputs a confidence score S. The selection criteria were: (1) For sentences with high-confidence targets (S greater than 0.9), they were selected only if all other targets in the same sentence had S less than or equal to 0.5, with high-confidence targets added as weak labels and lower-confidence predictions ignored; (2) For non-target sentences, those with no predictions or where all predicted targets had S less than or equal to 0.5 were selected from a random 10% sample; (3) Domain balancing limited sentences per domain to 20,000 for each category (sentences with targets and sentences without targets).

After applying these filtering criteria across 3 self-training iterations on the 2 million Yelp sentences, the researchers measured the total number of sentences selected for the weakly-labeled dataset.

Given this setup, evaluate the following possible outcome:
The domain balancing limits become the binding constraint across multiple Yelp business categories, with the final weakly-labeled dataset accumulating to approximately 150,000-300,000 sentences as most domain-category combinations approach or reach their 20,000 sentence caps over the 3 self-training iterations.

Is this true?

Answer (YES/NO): NO